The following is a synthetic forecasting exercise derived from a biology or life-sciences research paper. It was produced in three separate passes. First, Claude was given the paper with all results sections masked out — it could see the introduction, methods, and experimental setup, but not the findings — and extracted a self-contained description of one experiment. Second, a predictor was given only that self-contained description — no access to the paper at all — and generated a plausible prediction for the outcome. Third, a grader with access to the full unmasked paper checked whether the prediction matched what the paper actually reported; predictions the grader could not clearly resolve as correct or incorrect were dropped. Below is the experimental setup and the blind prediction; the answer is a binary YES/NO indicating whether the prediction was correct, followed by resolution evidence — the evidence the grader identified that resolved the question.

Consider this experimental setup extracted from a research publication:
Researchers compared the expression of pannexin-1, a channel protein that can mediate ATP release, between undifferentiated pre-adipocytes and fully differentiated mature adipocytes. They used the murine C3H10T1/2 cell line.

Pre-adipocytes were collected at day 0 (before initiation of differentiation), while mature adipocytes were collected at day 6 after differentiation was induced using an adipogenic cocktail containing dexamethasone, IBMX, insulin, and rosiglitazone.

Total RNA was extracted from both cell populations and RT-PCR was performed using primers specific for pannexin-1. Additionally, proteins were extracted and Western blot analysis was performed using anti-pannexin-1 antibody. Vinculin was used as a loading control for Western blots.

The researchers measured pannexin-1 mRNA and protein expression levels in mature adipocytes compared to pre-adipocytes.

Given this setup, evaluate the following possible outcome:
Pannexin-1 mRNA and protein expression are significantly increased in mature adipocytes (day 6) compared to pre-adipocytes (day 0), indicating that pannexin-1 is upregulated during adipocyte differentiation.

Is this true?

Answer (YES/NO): NO